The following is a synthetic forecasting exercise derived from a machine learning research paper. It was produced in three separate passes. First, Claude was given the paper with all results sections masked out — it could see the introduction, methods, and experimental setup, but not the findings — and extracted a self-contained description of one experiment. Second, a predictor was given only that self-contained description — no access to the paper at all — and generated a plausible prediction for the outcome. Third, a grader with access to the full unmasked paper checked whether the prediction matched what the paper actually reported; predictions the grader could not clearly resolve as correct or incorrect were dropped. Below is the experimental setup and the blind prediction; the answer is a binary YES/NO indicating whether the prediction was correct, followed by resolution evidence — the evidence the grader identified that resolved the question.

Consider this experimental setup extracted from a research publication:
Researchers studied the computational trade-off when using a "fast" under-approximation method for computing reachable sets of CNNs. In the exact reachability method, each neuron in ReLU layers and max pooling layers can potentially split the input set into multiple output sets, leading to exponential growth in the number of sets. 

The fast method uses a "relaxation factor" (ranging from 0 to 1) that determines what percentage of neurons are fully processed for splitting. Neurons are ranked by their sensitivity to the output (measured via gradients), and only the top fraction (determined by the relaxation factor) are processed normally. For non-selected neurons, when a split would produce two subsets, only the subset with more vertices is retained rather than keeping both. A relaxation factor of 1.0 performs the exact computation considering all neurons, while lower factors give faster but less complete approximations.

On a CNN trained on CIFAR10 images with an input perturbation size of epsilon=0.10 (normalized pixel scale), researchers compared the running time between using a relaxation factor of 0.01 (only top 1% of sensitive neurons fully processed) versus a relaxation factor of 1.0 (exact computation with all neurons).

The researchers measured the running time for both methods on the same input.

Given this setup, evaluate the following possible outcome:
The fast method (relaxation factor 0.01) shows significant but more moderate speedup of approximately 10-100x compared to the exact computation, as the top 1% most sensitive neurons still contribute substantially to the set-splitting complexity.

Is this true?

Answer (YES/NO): NO